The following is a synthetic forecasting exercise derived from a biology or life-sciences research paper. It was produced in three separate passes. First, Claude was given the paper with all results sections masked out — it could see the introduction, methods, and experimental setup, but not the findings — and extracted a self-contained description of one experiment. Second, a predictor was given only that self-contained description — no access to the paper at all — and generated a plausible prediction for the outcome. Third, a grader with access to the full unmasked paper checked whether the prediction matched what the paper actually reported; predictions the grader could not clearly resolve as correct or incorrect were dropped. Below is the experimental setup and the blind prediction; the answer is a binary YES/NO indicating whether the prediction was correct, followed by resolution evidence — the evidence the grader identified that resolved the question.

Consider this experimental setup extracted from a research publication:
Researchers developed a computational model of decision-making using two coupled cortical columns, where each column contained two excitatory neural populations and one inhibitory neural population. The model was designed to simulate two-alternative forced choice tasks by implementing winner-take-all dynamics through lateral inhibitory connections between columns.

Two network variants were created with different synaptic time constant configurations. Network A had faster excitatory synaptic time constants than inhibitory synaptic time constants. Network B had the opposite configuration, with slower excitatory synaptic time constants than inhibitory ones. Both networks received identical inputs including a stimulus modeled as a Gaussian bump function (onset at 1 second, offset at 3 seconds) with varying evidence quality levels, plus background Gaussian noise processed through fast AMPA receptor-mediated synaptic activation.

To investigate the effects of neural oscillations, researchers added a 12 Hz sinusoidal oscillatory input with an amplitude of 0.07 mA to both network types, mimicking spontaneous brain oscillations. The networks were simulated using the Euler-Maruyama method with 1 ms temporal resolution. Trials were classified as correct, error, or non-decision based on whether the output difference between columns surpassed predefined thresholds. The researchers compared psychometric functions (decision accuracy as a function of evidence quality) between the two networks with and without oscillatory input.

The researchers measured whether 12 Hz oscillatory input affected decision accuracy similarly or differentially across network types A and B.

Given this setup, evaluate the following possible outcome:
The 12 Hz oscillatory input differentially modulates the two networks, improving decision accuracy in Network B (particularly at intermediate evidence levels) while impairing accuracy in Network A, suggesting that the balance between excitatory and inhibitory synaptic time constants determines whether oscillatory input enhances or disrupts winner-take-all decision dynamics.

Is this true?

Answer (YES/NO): NO